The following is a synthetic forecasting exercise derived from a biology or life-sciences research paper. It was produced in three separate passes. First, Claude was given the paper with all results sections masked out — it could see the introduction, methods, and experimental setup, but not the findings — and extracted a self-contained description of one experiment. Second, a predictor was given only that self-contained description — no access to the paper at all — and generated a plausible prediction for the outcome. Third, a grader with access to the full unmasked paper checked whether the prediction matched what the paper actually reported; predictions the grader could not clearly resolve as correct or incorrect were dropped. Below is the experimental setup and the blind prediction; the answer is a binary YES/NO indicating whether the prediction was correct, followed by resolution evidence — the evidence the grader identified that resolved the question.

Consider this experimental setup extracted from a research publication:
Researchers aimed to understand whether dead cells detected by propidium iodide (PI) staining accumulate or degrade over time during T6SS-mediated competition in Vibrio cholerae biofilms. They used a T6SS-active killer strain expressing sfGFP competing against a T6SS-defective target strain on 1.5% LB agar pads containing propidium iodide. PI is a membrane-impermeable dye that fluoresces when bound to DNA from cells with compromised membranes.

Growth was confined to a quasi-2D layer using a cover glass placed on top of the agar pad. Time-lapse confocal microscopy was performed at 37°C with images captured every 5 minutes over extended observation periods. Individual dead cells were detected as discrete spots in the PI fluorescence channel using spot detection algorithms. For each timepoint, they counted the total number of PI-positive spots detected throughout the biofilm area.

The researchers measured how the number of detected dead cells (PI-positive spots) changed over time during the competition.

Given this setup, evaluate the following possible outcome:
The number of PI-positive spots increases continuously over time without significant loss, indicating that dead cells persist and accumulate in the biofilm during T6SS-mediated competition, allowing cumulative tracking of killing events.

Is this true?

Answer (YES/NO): NO